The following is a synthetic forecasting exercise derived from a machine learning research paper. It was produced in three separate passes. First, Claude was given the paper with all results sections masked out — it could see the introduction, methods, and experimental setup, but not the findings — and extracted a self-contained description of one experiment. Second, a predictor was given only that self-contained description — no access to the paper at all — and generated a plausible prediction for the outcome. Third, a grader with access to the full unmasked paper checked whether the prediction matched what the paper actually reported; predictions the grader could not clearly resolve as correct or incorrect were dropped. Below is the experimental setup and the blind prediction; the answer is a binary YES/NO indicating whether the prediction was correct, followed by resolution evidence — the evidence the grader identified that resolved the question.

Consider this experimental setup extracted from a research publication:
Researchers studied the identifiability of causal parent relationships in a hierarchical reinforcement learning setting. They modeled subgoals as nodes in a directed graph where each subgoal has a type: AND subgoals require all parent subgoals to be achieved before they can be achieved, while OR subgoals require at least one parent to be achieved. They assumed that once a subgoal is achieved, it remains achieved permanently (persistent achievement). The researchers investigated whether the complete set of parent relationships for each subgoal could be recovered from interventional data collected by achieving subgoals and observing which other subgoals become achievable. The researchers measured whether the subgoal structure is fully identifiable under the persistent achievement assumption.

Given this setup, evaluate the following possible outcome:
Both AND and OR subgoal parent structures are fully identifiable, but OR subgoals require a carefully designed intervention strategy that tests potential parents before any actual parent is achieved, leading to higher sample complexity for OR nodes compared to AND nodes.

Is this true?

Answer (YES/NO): NO